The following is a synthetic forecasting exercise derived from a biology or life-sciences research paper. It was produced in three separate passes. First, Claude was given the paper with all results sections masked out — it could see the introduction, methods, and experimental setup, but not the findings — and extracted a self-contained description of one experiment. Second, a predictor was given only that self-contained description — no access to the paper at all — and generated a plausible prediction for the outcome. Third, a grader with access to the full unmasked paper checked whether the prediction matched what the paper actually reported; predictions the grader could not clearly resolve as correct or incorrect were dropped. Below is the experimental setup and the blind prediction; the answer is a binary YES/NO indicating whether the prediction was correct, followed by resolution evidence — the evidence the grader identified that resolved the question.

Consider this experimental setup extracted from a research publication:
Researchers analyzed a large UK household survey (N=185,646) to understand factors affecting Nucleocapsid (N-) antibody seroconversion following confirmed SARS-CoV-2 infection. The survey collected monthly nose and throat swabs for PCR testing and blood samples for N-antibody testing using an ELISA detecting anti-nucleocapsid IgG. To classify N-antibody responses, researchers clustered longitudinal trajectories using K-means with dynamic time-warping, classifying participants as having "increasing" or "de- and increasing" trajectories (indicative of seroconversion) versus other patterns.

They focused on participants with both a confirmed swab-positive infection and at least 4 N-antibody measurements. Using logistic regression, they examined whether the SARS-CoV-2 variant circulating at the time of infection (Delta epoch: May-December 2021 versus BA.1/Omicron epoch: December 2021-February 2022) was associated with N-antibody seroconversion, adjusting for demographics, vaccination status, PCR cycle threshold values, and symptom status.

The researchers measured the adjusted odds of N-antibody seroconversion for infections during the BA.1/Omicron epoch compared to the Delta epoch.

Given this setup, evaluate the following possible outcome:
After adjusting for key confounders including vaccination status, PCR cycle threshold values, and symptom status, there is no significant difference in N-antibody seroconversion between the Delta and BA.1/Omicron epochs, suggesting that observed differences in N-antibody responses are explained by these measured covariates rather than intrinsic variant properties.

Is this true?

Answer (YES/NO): NO